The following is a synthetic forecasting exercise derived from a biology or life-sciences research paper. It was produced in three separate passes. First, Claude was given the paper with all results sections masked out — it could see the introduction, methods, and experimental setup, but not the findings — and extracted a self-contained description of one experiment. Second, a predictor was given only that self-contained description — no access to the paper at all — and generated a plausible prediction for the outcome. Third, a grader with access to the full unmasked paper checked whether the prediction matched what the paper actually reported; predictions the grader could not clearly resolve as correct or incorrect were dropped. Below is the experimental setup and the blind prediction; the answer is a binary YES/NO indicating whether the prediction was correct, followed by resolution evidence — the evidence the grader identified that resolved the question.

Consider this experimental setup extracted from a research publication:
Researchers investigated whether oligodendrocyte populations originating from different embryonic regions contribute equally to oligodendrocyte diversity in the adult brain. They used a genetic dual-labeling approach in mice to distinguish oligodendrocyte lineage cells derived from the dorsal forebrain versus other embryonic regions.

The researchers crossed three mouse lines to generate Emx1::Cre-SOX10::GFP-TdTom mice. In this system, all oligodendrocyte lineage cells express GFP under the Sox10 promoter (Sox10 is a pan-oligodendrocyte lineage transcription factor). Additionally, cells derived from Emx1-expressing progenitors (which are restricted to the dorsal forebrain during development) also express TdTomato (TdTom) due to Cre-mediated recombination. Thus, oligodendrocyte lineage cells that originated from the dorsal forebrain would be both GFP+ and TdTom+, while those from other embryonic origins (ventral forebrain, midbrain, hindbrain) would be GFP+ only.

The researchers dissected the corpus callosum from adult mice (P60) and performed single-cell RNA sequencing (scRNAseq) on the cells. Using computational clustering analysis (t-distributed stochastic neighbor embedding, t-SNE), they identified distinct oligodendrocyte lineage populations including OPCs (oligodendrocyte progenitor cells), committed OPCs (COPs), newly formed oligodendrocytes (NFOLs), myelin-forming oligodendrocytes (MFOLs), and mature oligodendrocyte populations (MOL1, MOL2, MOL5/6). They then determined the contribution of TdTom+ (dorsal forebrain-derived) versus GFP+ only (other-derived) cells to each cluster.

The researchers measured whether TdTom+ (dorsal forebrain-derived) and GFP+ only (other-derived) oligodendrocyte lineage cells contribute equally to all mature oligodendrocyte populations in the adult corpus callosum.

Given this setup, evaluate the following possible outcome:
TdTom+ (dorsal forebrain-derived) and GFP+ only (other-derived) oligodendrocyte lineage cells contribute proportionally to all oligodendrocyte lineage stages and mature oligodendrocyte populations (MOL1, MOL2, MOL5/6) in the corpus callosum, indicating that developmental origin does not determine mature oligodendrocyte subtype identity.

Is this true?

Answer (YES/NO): YES